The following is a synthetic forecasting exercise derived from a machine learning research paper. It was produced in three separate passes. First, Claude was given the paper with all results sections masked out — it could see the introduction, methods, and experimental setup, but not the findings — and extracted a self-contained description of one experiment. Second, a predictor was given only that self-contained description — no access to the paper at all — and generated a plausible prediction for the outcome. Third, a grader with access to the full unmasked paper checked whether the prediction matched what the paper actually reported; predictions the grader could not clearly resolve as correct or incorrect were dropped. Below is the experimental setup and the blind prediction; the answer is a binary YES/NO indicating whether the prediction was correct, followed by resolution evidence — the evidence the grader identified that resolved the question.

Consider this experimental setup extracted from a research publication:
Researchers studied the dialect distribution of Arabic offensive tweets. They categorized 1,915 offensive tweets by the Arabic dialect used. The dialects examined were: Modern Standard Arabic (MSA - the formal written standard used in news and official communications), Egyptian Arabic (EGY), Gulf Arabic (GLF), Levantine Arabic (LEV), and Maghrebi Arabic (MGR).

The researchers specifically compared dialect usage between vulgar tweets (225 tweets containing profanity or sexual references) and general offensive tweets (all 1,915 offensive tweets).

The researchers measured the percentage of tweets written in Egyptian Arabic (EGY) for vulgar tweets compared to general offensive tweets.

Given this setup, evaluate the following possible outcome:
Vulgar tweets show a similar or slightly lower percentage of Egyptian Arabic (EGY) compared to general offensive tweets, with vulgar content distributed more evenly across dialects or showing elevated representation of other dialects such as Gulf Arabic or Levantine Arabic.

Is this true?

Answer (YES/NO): NO